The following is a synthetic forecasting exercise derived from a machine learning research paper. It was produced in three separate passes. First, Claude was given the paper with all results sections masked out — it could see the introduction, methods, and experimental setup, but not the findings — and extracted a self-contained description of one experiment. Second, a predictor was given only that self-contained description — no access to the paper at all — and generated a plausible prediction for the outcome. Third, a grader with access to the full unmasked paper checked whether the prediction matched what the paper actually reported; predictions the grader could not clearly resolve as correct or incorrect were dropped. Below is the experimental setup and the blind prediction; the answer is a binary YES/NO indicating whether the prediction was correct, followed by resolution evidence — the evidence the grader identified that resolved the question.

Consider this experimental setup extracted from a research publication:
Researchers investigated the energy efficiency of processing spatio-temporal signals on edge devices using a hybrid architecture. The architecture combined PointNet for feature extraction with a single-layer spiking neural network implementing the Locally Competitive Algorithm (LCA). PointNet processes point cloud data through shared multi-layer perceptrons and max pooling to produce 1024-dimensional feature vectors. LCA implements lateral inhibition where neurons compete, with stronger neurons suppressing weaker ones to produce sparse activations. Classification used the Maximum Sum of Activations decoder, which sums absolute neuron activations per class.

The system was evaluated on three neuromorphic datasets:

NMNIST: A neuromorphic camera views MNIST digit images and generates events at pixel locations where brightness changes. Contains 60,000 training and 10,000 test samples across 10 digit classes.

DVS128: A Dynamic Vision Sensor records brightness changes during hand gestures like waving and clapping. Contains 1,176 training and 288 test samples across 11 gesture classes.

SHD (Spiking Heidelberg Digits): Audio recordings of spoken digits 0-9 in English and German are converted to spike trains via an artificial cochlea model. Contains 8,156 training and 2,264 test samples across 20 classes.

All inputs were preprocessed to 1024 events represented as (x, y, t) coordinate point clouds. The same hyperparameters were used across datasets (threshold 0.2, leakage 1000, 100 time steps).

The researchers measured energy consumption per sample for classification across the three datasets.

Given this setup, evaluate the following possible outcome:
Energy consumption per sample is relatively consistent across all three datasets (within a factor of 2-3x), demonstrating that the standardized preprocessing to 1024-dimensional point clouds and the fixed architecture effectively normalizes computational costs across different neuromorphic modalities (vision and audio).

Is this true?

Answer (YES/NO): NO